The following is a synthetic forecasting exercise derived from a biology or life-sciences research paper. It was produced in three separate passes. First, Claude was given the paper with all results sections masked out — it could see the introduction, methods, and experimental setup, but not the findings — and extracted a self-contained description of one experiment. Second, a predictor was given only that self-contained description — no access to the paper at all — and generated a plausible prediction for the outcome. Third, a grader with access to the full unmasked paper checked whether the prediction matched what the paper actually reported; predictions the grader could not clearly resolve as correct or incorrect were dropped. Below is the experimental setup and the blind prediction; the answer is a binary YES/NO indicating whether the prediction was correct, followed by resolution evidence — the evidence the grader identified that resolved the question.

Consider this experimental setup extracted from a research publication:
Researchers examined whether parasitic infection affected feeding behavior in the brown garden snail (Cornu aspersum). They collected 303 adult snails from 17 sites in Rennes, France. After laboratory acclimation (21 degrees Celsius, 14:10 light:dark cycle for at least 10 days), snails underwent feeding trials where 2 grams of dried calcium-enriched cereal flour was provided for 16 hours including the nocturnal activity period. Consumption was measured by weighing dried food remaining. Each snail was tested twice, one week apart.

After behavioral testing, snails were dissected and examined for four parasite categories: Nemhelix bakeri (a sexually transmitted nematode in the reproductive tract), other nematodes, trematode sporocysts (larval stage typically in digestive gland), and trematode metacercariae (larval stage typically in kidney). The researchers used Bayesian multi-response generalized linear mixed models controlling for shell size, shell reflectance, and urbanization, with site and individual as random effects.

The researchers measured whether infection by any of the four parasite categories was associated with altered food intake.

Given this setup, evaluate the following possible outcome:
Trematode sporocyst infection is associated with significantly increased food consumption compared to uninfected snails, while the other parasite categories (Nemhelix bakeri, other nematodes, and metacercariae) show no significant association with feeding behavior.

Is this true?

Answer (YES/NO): NO